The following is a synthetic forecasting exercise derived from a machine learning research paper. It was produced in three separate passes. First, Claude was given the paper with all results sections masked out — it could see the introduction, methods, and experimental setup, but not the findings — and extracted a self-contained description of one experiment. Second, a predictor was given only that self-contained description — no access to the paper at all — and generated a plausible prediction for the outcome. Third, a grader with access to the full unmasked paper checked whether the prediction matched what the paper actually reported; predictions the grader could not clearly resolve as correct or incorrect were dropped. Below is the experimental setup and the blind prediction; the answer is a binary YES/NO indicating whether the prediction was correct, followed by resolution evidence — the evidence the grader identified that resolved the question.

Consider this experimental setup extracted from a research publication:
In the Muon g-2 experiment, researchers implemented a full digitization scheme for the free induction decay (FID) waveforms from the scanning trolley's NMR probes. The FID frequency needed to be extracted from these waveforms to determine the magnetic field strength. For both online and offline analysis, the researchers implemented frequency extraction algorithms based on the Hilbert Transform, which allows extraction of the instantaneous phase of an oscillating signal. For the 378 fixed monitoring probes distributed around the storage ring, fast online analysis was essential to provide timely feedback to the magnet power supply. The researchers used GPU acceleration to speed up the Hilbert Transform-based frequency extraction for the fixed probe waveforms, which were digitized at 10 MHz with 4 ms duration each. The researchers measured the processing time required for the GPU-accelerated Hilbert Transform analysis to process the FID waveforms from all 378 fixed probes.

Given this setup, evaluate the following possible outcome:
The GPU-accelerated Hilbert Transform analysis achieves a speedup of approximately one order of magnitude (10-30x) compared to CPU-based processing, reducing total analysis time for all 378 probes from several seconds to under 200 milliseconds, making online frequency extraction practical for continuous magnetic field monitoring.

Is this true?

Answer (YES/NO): NO